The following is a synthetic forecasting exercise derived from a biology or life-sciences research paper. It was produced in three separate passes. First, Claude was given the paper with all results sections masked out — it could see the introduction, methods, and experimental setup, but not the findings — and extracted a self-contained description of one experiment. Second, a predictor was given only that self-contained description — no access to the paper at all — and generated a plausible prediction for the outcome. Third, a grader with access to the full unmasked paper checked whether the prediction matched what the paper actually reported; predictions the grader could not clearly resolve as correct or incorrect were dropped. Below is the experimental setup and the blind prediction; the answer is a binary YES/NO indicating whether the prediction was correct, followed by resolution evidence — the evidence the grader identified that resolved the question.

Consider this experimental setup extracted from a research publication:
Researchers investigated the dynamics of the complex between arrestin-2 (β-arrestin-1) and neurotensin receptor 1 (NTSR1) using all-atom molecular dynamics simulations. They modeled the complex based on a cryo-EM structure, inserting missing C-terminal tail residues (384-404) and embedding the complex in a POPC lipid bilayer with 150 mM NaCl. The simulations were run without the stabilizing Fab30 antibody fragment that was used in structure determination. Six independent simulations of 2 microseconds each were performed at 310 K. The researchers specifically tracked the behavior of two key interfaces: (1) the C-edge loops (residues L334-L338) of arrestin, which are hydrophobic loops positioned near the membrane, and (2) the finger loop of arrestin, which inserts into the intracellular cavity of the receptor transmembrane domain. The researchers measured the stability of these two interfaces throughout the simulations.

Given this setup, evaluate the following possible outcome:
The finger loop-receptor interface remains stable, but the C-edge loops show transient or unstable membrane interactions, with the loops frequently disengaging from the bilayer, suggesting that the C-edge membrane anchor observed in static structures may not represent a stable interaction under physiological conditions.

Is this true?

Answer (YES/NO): NO